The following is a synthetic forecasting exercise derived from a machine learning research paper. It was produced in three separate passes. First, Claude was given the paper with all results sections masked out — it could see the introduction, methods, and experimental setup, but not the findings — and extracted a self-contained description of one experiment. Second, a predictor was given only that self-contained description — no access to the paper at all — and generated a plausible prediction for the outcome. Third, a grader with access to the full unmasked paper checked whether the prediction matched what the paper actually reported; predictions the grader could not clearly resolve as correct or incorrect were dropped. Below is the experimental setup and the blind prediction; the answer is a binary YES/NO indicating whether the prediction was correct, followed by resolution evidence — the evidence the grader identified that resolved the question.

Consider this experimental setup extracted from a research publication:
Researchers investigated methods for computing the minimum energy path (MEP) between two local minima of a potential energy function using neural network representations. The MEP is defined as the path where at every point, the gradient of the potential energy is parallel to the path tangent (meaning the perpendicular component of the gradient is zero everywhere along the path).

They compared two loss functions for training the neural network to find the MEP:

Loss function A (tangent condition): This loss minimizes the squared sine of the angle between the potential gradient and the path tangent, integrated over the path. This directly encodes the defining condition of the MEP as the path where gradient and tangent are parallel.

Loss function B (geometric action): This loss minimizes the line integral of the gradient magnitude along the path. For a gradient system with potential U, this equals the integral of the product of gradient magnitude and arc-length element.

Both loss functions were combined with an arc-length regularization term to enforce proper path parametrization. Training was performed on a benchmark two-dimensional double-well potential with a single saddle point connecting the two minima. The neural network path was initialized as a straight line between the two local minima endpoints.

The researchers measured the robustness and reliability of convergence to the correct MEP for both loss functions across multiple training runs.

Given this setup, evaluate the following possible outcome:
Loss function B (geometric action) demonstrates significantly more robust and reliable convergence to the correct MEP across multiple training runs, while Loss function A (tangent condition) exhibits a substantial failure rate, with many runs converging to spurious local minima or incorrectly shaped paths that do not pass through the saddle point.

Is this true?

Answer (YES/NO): YES